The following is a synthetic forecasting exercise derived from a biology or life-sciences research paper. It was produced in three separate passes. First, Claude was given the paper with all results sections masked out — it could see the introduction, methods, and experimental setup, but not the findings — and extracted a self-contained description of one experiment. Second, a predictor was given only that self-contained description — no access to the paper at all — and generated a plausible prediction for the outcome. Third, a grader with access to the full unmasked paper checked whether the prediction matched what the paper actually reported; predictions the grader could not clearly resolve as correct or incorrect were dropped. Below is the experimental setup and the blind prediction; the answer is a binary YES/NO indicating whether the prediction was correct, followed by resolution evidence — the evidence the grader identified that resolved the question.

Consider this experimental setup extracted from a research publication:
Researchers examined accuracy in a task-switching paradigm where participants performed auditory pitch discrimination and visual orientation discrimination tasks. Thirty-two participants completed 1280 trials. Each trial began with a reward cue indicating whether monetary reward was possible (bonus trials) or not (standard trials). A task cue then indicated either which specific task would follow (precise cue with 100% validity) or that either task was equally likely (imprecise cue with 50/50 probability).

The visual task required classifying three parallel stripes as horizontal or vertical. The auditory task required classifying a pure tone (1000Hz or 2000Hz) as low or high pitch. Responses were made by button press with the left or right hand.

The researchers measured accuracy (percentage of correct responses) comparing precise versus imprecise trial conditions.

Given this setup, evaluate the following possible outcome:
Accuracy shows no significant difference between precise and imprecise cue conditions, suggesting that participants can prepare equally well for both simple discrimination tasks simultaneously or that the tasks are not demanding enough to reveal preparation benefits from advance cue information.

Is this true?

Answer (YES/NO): NO